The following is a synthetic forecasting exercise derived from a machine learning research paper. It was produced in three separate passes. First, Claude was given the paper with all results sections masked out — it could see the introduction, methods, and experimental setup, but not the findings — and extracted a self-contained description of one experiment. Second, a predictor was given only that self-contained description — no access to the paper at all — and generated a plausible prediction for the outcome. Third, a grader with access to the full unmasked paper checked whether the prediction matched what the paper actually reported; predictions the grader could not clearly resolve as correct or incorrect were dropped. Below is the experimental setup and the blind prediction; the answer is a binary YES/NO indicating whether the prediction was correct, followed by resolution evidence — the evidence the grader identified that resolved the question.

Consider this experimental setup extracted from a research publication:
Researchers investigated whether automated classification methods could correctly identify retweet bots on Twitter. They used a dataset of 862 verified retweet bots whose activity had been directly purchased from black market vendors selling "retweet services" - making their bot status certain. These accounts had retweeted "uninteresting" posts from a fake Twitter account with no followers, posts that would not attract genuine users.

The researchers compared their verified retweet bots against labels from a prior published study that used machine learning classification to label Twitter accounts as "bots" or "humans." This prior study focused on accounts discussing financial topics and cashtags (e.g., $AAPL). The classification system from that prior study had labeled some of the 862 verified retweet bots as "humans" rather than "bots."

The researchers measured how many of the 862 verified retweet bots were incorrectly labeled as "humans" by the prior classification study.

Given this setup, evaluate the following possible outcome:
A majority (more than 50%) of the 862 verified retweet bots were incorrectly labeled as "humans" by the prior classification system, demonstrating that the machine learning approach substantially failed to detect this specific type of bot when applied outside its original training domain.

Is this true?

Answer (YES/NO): NO